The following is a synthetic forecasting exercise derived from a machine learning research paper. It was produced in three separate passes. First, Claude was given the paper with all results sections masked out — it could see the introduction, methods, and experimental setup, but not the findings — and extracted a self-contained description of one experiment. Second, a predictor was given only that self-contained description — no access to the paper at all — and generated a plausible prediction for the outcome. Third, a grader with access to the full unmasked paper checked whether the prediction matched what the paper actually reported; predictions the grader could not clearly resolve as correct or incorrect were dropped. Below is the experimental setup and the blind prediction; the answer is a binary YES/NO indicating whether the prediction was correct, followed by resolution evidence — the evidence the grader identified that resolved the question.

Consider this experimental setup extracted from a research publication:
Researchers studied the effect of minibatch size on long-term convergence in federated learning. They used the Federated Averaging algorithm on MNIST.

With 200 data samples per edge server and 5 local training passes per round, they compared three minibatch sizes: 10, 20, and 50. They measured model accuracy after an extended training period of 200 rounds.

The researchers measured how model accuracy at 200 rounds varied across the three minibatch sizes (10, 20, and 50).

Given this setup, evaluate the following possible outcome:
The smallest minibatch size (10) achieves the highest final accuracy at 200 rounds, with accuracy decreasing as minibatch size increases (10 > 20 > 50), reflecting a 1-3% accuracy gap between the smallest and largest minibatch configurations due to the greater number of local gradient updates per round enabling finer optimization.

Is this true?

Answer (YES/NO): NO